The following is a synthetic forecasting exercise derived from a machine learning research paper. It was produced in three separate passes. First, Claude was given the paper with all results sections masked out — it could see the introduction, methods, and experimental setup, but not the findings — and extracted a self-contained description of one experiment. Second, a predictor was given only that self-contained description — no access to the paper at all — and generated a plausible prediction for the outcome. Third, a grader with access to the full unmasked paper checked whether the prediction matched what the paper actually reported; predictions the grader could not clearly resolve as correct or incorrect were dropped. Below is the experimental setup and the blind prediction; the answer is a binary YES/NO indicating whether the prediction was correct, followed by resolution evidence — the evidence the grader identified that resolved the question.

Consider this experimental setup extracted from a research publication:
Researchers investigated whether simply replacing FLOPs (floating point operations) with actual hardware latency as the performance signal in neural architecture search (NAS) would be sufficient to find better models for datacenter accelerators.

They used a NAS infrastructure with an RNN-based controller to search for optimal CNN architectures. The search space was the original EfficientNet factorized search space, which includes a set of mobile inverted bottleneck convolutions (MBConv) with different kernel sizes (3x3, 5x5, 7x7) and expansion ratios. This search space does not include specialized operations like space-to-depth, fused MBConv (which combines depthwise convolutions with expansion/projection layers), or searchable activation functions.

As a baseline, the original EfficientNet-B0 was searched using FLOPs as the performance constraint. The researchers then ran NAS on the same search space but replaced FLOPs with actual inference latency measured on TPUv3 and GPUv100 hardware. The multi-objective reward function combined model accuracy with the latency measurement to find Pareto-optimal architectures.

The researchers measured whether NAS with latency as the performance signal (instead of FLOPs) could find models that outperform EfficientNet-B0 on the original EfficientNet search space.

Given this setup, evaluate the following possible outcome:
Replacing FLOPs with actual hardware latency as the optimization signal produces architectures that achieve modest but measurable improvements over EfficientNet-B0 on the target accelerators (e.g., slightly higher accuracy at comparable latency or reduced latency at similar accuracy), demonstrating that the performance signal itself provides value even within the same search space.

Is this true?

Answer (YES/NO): NO